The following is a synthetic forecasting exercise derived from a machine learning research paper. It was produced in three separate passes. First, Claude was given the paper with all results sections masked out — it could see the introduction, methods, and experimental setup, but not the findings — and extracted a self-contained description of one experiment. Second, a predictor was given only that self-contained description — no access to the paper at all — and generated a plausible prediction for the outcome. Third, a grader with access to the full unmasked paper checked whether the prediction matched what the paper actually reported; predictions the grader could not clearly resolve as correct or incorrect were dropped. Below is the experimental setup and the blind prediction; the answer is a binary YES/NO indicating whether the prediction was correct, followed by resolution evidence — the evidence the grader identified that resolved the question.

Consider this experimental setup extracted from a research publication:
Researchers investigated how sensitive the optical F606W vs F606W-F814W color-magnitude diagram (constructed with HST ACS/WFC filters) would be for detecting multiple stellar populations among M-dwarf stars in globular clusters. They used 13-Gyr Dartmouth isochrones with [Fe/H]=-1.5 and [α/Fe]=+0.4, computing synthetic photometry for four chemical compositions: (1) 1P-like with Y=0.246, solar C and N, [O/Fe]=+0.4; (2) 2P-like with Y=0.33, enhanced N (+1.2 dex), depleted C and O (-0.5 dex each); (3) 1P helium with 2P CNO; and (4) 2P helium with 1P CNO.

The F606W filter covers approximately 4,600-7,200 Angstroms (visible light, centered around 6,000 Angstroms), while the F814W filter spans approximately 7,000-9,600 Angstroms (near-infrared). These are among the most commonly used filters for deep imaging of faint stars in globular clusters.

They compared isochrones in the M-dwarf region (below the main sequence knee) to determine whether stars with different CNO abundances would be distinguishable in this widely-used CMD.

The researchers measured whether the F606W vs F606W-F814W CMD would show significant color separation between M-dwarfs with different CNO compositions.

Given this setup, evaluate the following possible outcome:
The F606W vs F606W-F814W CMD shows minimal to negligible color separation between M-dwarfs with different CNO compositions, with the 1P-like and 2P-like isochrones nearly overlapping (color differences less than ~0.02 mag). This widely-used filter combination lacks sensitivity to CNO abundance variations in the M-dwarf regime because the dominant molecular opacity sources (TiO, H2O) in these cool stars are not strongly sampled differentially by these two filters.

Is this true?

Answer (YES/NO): YES